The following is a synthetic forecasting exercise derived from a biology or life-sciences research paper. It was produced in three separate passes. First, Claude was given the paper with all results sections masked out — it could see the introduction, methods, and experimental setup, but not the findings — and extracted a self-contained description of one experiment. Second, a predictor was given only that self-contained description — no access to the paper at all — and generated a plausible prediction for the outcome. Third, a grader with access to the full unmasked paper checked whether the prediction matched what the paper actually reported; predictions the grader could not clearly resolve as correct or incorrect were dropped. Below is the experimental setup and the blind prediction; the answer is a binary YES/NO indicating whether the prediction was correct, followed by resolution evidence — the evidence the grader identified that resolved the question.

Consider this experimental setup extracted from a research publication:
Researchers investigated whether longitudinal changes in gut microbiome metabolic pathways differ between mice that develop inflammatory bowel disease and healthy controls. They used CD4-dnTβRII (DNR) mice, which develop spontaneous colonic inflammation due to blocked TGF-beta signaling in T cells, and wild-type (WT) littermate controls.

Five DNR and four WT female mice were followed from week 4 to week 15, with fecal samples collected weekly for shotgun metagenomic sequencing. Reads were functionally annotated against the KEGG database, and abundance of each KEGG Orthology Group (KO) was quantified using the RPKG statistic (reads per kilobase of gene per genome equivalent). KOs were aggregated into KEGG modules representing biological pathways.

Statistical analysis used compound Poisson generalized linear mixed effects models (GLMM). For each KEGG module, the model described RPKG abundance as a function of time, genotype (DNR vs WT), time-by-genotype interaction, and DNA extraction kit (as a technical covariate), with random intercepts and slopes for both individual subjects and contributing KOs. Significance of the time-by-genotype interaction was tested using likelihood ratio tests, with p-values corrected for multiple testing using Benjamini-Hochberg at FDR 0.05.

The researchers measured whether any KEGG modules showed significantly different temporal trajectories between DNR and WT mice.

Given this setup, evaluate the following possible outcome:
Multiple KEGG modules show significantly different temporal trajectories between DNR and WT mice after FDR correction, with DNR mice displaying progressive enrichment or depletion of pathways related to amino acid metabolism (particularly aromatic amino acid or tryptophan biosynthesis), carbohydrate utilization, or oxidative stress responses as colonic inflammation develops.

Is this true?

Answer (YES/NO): NO